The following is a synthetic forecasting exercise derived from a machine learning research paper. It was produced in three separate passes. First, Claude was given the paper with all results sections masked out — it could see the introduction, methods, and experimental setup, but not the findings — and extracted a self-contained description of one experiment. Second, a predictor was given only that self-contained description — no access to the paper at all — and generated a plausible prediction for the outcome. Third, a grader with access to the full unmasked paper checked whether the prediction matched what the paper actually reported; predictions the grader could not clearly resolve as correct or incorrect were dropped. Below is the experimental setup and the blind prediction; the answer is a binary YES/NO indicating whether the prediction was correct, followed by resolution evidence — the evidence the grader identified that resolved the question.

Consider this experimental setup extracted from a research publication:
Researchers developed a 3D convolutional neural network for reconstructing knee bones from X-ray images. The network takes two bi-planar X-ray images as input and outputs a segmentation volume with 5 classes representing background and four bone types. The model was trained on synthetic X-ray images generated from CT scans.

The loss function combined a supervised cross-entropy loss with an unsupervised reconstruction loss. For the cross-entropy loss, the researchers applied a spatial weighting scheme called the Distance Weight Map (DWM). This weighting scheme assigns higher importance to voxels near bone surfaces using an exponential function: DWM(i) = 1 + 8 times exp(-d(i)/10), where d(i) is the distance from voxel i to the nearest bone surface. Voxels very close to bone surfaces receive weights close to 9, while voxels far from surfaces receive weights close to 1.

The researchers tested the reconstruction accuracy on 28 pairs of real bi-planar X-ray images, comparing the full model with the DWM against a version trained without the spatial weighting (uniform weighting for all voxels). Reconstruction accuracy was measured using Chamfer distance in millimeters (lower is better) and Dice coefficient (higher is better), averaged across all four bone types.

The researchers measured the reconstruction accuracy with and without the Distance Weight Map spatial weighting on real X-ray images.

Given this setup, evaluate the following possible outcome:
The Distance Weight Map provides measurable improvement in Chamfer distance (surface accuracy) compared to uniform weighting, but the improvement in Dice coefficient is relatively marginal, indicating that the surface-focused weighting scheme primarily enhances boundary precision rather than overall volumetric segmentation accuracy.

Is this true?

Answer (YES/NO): YES